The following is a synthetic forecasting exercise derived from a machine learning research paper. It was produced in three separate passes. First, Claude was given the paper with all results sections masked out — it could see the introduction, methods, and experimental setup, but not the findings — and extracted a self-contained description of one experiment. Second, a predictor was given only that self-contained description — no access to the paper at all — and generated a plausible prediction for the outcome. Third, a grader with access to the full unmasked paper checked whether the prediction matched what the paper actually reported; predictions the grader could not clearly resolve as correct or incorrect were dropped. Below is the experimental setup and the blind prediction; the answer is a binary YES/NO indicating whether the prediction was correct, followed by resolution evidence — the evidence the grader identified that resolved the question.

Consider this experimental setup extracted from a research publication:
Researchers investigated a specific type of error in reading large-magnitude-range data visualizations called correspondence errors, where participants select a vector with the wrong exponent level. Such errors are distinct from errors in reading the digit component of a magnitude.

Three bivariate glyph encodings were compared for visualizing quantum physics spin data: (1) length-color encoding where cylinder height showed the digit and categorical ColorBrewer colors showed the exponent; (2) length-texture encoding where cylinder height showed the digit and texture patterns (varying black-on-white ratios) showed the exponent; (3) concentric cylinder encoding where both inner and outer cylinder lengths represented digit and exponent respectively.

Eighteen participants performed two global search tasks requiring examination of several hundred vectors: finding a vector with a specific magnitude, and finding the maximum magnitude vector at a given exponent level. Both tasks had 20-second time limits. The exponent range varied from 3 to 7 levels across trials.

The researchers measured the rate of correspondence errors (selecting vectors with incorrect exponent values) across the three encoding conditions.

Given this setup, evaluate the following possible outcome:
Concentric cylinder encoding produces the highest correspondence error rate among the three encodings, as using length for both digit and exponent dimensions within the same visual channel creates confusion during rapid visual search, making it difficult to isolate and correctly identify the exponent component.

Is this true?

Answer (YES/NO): NO